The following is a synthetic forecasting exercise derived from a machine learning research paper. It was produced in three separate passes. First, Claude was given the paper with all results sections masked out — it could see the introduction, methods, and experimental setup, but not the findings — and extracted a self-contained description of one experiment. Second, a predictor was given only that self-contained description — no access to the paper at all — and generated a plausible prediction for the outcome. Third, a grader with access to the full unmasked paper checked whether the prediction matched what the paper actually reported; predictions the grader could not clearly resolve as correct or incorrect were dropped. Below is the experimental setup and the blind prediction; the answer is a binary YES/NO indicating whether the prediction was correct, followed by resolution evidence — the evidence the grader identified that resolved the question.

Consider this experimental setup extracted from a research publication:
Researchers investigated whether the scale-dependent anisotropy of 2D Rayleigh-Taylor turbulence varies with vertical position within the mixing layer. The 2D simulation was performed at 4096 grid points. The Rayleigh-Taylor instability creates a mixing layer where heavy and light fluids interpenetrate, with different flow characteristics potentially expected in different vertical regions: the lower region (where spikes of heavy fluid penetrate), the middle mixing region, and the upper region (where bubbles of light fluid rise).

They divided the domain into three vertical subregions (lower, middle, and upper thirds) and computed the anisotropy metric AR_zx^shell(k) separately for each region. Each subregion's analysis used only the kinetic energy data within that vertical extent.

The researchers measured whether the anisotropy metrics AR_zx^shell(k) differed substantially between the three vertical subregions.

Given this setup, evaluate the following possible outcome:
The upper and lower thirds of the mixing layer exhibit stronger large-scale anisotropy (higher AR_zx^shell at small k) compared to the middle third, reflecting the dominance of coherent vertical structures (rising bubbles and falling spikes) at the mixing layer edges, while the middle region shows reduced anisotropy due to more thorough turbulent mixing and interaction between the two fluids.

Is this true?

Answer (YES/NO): NO